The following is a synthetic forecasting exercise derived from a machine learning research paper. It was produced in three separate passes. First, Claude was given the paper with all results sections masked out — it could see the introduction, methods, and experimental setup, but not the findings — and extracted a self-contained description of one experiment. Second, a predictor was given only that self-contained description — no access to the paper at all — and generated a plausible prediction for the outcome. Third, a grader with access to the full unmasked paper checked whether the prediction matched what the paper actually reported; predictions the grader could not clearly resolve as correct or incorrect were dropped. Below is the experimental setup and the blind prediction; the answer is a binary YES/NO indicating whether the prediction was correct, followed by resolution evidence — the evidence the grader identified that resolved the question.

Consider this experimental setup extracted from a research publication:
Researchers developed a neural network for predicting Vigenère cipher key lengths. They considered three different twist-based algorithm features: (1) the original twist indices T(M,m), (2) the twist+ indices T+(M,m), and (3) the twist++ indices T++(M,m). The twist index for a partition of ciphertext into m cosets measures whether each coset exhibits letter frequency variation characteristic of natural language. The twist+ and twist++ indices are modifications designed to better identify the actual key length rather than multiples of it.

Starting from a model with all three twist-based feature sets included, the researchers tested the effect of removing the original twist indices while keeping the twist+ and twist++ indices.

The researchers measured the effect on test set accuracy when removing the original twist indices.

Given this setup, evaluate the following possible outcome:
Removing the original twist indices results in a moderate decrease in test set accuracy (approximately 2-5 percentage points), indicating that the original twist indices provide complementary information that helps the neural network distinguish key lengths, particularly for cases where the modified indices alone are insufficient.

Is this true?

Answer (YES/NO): NO